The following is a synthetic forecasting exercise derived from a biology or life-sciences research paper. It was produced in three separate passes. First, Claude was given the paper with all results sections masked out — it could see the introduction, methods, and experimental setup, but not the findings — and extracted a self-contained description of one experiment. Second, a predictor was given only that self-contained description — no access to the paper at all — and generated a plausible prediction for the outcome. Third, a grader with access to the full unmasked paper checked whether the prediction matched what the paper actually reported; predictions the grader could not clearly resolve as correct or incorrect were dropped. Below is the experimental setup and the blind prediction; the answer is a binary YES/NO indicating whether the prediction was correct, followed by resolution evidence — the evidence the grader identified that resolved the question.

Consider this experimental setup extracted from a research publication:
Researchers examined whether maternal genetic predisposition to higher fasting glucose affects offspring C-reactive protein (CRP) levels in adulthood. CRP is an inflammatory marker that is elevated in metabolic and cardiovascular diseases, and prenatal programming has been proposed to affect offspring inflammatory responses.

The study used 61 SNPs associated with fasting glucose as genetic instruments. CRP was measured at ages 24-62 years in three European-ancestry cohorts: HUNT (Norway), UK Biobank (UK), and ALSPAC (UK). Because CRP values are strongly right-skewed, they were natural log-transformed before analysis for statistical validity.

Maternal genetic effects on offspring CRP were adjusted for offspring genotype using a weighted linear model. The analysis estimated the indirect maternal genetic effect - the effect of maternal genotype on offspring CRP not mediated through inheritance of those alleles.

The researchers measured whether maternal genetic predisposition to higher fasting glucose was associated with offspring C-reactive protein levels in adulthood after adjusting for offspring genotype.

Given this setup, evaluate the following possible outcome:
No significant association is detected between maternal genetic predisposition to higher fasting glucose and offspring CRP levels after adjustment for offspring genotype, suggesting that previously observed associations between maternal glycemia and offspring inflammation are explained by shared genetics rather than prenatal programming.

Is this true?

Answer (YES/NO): YES